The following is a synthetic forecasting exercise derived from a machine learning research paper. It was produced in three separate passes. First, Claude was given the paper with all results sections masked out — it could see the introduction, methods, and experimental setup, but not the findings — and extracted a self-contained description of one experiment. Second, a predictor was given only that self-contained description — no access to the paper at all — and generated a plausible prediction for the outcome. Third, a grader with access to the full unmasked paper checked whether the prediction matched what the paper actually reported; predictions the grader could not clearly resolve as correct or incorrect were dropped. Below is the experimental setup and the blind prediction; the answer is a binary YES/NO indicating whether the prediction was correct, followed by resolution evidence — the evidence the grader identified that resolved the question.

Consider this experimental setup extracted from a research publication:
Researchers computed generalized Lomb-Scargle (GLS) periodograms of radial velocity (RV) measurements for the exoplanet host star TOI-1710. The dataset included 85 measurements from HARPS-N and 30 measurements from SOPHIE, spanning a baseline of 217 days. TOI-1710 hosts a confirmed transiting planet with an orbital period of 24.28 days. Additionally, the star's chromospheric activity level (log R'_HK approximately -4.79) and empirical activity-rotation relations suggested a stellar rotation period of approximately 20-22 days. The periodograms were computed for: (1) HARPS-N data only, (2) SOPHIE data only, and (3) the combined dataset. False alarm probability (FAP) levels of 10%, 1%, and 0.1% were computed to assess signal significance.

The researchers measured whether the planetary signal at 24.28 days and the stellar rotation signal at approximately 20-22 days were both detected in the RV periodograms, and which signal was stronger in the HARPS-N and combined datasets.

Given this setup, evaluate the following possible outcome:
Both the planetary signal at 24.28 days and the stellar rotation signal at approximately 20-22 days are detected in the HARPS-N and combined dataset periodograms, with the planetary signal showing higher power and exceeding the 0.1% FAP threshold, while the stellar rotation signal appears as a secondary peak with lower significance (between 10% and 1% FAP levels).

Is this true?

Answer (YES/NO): NO